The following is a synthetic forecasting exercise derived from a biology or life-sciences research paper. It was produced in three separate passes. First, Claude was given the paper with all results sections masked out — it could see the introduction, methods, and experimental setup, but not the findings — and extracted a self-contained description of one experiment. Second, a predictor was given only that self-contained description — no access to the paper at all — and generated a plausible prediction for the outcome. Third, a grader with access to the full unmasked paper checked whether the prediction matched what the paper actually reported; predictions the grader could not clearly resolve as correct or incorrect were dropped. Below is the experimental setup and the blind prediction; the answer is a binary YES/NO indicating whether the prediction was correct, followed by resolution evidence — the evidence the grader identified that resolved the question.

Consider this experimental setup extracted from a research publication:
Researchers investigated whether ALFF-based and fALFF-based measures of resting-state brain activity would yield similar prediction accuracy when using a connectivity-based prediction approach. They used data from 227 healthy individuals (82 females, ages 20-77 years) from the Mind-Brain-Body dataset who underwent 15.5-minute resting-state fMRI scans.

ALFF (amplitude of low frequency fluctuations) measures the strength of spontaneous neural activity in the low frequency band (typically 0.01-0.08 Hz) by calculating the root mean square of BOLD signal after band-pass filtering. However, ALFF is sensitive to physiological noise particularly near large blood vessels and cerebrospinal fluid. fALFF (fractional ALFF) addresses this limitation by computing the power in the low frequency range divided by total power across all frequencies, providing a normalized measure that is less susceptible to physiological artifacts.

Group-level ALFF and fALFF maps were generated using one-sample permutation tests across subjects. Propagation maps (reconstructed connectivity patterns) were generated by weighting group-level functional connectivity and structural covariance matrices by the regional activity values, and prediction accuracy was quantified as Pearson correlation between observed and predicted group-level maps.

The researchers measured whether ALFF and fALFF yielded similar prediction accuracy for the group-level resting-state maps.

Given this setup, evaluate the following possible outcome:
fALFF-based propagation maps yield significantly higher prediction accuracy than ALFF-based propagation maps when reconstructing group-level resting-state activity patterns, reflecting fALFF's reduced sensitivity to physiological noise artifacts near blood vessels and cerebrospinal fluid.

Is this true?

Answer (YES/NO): NO